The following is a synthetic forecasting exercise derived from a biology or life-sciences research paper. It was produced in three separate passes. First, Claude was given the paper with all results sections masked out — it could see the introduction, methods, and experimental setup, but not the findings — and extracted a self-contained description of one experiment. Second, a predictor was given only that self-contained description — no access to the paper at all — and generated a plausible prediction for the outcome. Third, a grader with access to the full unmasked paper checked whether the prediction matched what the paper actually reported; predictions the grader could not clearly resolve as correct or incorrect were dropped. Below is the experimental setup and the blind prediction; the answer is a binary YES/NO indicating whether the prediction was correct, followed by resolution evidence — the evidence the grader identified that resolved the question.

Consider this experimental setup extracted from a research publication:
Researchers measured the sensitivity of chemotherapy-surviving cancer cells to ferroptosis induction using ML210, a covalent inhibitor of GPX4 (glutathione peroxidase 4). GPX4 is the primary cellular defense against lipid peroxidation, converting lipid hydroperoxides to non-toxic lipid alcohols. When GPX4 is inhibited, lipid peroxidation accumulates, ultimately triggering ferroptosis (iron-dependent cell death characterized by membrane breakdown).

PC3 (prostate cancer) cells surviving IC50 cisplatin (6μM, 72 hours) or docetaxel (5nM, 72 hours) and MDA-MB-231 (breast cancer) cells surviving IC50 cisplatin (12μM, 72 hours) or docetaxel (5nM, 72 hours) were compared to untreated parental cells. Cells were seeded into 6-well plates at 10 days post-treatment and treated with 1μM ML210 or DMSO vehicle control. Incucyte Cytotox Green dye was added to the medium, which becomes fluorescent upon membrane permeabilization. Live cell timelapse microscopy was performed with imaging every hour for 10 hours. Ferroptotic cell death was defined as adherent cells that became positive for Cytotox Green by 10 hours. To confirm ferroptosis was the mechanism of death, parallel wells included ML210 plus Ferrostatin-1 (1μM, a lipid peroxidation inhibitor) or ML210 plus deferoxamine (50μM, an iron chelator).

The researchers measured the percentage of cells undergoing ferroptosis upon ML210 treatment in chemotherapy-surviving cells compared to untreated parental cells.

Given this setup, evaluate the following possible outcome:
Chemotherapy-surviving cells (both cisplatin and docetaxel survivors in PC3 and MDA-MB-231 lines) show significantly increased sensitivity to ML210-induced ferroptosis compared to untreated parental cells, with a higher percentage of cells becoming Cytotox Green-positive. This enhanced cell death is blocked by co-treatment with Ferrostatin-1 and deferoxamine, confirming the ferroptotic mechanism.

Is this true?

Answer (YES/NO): NO